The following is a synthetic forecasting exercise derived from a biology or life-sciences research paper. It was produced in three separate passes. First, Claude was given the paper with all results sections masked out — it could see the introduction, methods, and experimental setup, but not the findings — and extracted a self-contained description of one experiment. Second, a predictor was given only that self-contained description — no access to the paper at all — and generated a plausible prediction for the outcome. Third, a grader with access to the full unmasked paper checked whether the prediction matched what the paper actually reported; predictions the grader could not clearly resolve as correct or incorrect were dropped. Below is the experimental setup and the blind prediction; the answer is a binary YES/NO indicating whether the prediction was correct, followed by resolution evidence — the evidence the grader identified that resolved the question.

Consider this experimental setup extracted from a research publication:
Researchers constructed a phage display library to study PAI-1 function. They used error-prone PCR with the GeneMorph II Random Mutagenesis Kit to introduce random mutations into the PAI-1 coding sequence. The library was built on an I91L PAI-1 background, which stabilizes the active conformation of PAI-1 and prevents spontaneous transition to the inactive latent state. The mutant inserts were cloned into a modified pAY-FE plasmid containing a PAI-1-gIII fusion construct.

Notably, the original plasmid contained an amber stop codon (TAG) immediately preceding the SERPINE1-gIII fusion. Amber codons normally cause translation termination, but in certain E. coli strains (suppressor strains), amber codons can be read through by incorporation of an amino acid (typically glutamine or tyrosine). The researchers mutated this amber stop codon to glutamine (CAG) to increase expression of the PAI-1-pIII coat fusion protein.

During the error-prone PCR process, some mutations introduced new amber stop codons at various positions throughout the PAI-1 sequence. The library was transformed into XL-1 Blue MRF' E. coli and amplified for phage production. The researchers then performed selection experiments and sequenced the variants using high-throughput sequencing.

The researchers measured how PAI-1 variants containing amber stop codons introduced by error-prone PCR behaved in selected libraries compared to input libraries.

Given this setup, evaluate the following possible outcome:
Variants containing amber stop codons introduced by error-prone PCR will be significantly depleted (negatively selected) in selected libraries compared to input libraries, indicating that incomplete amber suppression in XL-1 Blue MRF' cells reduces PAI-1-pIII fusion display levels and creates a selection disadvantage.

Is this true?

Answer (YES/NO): NO